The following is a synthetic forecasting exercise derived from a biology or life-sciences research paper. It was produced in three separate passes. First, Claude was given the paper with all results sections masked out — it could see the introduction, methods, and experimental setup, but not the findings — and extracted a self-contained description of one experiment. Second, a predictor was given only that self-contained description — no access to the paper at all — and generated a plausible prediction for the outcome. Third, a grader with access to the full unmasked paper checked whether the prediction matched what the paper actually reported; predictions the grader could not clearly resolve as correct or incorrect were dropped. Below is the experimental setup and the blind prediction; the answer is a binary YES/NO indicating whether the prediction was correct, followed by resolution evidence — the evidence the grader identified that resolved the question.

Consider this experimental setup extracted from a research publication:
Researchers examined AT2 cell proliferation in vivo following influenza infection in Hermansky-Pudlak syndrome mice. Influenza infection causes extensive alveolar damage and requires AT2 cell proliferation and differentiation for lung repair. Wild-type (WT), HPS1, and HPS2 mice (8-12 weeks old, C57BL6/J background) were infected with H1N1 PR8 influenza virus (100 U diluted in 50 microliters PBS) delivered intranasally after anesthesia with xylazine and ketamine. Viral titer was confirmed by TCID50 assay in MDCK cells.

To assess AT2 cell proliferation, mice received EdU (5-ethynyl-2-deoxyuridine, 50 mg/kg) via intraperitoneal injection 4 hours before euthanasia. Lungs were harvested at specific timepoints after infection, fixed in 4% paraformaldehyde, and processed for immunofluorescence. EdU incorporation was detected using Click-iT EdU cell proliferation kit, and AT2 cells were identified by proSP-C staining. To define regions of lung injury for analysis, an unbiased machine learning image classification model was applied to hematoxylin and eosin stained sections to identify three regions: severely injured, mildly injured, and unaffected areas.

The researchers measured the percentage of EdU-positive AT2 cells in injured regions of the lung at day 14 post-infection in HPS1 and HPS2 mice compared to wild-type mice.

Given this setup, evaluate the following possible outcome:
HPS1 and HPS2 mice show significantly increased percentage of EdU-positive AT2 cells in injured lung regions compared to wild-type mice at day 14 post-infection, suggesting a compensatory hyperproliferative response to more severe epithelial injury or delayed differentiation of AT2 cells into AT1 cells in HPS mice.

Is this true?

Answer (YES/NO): NO